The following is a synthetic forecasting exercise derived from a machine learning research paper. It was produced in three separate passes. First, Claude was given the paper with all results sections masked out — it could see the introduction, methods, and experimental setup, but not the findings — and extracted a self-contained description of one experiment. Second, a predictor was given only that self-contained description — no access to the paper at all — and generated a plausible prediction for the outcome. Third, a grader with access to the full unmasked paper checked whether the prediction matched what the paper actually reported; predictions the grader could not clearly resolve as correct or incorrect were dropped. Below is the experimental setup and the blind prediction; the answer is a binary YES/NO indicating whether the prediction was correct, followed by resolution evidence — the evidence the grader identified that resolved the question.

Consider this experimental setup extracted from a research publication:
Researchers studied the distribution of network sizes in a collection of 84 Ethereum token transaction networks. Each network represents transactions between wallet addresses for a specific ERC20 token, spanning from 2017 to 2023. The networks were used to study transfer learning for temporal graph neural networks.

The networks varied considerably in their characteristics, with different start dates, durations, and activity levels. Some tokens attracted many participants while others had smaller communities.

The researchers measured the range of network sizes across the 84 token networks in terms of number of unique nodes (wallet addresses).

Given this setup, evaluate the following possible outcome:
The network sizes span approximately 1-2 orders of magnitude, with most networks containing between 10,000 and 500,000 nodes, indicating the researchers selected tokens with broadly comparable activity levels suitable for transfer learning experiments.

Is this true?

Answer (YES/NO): NO